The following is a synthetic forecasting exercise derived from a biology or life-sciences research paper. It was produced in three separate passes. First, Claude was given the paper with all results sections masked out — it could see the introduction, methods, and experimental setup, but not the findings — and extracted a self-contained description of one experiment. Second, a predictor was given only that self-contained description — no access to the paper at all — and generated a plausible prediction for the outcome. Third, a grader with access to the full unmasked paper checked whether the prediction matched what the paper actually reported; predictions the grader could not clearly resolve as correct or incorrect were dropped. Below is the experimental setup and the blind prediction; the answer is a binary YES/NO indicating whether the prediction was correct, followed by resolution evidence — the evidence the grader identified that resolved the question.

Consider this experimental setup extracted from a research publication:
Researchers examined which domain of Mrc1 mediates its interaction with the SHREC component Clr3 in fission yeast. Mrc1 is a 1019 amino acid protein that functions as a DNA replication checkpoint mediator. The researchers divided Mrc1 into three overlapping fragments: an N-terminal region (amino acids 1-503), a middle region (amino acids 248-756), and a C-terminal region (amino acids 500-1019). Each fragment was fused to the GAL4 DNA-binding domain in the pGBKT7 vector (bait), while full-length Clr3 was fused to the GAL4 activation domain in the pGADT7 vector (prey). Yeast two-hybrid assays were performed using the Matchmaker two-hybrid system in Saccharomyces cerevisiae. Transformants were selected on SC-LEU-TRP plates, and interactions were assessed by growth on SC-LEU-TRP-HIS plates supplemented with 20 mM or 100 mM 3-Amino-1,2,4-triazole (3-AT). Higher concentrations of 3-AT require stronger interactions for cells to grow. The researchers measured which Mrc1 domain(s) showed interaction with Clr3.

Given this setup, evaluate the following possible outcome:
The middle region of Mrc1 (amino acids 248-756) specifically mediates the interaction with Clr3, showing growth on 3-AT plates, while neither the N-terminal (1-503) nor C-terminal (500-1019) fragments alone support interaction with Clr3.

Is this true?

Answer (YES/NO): NO